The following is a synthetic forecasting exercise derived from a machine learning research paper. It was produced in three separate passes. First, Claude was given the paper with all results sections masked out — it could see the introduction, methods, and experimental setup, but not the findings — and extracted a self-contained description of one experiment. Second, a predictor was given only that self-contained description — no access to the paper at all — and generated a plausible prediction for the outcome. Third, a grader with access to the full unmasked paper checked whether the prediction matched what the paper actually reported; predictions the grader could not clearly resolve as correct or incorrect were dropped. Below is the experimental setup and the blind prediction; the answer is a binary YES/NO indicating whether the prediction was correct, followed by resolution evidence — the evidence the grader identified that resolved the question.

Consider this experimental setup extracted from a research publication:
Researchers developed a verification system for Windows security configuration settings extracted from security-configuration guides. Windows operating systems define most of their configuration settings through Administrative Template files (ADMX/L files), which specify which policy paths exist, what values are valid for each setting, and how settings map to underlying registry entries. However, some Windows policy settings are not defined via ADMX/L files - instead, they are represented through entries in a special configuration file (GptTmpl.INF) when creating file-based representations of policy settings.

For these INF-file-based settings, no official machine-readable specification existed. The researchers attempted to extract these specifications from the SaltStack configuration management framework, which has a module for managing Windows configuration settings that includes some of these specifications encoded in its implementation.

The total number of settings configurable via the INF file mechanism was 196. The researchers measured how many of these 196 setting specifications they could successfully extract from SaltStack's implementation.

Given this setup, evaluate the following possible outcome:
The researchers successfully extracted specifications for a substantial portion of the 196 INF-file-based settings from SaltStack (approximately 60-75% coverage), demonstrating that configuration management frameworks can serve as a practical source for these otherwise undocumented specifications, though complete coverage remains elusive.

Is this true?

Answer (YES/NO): YES